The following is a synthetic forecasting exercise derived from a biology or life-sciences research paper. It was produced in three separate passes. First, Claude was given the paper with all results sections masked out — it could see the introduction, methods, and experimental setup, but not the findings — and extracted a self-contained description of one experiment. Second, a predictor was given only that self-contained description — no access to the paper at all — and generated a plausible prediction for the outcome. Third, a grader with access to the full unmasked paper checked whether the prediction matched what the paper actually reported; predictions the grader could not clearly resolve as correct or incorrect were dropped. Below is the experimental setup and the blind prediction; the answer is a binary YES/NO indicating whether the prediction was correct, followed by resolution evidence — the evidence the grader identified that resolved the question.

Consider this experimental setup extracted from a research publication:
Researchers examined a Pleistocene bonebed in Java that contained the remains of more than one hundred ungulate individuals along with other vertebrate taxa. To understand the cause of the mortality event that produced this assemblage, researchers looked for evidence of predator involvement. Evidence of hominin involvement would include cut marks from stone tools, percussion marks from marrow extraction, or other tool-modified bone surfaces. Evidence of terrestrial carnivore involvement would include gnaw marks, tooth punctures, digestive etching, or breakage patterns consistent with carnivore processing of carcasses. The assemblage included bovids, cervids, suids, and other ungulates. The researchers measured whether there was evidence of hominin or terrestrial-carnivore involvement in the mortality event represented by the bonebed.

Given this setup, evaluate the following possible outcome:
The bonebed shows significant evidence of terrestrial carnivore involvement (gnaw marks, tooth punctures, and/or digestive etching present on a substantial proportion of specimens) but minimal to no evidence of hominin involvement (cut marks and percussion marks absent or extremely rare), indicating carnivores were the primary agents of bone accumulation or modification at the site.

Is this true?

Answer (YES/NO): NO